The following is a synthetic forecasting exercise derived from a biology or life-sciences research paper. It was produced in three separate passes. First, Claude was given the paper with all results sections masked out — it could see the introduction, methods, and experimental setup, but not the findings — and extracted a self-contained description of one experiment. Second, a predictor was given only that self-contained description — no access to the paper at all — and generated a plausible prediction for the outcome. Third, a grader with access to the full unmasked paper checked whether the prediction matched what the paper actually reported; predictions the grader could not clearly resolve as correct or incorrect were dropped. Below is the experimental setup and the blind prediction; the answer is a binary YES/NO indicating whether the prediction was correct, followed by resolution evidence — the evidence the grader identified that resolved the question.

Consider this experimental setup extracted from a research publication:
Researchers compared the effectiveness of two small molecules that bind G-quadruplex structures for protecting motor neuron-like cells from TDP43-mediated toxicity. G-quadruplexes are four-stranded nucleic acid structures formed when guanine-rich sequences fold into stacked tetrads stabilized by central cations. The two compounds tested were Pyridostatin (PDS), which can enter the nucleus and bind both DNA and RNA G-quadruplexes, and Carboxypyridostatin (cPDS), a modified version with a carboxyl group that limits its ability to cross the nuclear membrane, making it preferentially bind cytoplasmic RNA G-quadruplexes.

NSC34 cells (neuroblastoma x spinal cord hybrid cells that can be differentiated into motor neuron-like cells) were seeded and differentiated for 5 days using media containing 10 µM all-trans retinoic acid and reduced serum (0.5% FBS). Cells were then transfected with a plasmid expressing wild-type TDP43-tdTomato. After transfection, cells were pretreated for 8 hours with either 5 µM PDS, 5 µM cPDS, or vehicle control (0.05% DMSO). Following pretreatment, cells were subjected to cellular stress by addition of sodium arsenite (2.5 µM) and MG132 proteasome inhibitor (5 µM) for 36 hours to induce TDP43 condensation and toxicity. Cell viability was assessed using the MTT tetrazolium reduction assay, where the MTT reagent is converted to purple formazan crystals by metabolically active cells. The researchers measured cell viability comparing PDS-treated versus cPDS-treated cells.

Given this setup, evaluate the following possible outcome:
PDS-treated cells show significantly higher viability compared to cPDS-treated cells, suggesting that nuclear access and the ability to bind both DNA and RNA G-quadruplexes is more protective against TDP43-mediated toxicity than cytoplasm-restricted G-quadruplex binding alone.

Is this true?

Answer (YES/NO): NO